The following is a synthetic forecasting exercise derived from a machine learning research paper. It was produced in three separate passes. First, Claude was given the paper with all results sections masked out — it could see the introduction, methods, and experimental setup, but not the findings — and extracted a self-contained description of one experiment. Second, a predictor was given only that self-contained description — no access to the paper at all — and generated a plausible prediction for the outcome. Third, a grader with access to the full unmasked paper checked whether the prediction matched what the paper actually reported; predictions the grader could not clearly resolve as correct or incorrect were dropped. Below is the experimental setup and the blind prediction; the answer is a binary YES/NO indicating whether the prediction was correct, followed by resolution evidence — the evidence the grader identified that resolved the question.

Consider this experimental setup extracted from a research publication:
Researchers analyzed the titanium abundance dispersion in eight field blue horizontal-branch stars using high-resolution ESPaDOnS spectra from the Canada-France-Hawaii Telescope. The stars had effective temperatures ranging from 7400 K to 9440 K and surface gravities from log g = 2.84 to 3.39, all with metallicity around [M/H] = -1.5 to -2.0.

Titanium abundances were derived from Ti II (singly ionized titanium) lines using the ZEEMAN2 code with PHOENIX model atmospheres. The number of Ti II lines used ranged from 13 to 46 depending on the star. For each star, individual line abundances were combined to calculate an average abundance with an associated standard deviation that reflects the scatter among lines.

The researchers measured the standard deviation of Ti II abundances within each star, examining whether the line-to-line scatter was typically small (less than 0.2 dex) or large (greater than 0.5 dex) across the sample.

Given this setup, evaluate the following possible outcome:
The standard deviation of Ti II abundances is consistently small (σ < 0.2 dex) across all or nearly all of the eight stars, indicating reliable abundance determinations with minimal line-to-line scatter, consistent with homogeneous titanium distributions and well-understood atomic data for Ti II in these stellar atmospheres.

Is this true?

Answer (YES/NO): NO